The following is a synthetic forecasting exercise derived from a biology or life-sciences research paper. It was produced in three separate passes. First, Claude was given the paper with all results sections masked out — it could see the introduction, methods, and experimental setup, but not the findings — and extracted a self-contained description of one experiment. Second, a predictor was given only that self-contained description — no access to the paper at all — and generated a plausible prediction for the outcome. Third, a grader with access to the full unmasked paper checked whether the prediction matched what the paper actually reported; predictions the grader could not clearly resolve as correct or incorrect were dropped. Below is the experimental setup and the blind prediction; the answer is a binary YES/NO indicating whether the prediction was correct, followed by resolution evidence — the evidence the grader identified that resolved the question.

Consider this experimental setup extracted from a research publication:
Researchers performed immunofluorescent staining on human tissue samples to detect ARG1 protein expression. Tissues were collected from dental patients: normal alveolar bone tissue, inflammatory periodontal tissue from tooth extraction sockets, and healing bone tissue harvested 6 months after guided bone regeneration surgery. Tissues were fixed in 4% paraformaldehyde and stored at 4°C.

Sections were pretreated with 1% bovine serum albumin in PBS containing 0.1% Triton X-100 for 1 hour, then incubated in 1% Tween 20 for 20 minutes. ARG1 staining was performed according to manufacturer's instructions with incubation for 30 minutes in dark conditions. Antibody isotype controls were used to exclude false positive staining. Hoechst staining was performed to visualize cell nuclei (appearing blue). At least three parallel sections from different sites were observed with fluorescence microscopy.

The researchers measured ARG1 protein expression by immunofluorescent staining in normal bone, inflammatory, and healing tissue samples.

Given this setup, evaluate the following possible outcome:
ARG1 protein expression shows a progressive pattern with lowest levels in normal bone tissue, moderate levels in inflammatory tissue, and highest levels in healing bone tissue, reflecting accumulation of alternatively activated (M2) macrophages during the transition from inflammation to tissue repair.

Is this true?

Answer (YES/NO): NO